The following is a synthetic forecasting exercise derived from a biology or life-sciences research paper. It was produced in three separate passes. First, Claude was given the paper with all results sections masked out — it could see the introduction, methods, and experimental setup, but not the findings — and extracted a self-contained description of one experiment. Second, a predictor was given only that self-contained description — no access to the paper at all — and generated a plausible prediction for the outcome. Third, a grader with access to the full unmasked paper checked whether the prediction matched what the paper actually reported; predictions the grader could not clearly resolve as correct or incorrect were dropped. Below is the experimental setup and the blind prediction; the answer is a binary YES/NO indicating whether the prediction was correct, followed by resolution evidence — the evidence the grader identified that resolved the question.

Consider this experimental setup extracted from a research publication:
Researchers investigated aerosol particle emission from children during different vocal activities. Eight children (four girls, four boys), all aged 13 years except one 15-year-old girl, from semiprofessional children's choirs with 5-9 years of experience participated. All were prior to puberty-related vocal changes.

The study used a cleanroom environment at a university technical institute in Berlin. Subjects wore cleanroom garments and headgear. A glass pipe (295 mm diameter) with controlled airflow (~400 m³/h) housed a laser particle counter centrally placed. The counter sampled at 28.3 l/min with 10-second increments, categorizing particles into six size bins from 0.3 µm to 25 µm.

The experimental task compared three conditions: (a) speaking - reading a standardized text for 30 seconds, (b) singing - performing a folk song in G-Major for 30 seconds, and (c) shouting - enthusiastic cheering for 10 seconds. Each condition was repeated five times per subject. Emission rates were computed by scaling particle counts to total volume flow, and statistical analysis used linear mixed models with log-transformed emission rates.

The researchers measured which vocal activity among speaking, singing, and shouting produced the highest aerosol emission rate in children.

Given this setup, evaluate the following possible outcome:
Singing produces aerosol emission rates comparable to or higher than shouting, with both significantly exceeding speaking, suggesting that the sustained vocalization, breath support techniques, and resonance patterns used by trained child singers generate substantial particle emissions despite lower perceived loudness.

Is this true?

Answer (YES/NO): NO